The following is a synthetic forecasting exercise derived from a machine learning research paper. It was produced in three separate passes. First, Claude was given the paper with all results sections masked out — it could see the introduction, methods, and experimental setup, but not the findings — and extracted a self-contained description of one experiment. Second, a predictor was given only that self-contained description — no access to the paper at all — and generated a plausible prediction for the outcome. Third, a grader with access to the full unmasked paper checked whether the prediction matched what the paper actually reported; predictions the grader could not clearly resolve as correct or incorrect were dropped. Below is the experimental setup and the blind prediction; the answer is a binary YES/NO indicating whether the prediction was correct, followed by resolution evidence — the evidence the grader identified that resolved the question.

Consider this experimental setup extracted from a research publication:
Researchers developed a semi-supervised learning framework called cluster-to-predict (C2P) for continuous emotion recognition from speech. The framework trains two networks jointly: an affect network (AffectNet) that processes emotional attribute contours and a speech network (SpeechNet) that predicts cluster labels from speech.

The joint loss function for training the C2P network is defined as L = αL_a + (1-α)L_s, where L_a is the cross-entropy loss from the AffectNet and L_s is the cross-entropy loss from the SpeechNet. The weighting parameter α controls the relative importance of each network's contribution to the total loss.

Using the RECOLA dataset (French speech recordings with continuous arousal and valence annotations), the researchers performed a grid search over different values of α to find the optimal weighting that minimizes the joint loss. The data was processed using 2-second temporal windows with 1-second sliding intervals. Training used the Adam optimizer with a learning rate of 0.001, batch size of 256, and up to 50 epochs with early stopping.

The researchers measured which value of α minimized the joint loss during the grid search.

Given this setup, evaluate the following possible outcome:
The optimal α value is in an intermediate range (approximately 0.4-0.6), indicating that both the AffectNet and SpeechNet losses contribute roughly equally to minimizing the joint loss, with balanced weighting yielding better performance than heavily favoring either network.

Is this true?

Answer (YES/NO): NO